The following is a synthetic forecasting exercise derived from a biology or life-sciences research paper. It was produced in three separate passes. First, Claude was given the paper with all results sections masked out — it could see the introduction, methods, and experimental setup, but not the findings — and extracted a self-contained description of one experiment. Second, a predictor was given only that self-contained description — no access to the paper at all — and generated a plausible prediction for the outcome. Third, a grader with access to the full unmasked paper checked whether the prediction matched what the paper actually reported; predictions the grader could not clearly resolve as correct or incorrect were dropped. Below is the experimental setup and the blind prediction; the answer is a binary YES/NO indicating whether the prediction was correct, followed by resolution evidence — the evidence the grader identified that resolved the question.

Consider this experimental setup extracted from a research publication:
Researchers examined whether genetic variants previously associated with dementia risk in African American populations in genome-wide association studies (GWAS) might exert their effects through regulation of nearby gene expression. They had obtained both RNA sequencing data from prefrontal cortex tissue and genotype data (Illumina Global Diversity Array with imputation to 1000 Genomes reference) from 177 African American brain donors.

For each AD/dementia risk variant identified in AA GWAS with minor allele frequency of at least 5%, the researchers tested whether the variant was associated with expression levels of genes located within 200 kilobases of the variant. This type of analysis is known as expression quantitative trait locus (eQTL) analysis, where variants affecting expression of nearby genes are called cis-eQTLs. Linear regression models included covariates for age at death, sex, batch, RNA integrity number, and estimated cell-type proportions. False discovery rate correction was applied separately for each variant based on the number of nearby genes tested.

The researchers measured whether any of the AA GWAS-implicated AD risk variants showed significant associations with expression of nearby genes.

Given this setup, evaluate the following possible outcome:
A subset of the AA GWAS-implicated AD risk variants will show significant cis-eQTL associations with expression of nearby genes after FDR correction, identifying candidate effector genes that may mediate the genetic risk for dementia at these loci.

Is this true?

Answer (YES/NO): YES